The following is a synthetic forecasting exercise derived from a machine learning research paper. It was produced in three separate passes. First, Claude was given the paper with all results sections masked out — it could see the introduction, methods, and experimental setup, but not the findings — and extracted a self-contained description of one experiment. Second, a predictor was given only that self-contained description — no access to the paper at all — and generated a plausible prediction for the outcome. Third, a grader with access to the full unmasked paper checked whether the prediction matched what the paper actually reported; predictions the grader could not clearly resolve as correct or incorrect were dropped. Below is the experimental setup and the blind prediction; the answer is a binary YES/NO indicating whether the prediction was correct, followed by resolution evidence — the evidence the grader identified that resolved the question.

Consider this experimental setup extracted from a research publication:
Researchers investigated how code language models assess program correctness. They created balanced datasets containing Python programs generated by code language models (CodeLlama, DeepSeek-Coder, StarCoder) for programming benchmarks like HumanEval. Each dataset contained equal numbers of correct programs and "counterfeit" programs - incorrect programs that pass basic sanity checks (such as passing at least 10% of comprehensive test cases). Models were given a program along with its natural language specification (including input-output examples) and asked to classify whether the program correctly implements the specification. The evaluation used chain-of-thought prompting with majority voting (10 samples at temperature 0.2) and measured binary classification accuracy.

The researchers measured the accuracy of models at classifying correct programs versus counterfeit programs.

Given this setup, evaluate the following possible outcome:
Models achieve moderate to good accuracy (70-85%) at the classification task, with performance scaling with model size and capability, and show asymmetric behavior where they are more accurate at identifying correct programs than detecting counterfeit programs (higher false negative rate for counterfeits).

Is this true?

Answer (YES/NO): NO